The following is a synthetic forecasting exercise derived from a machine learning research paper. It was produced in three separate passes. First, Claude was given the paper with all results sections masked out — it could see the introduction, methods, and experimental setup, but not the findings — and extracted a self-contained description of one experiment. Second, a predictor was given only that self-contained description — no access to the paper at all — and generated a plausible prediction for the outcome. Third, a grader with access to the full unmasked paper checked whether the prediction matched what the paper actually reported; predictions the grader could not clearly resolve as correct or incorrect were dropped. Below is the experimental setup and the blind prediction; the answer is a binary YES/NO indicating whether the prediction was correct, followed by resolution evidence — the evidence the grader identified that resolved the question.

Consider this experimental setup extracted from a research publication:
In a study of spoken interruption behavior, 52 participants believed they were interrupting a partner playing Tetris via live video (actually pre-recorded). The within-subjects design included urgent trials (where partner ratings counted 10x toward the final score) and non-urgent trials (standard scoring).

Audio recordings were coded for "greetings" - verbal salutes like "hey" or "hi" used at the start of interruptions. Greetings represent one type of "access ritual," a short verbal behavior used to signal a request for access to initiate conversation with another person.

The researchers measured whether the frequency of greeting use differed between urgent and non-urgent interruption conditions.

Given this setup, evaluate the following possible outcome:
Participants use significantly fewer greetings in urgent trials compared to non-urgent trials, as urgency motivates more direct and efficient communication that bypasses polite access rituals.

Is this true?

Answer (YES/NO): NO